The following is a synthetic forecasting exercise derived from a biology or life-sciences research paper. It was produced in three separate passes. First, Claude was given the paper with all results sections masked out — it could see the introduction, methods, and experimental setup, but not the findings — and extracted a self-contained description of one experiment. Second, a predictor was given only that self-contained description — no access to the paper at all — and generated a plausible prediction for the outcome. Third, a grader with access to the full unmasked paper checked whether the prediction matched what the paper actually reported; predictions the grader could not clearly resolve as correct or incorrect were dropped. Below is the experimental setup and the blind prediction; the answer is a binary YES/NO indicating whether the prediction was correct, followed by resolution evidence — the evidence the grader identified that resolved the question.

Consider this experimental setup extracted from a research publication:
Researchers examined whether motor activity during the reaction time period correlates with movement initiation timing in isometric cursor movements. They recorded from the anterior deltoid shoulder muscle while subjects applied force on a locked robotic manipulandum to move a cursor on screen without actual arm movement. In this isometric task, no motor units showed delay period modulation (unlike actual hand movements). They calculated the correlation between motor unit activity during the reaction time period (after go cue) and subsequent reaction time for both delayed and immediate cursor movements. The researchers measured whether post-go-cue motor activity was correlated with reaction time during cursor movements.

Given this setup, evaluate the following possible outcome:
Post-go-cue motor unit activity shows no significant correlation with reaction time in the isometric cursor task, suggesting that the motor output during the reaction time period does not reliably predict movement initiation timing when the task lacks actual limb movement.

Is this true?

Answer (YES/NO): NO